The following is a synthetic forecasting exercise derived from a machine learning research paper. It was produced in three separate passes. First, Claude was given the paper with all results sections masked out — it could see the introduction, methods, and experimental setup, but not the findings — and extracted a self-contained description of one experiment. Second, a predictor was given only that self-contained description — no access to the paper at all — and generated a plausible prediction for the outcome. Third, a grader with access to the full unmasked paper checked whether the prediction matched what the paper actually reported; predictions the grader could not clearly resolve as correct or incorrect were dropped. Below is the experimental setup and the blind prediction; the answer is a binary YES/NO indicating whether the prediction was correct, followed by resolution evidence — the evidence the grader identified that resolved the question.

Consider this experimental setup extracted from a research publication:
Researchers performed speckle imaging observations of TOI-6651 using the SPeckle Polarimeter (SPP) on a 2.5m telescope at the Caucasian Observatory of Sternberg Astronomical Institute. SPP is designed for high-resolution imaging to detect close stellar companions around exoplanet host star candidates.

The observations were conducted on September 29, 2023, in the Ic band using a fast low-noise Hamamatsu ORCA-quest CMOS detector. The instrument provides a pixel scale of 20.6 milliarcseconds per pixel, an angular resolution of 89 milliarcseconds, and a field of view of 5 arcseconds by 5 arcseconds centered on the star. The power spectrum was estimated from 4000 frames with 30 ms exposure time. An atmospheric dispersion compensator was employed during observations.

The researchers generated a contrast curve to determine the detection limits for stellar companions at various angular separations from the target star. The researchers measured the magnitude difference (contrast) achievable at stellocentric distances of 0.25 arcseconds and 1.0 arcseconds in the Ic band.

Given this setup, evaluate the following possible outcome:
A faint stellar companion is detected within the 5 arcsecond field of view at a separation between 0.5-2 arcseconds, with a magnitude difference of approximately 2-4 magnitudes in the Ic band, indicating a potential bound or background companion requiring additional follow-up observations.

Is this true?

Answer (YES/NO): NO